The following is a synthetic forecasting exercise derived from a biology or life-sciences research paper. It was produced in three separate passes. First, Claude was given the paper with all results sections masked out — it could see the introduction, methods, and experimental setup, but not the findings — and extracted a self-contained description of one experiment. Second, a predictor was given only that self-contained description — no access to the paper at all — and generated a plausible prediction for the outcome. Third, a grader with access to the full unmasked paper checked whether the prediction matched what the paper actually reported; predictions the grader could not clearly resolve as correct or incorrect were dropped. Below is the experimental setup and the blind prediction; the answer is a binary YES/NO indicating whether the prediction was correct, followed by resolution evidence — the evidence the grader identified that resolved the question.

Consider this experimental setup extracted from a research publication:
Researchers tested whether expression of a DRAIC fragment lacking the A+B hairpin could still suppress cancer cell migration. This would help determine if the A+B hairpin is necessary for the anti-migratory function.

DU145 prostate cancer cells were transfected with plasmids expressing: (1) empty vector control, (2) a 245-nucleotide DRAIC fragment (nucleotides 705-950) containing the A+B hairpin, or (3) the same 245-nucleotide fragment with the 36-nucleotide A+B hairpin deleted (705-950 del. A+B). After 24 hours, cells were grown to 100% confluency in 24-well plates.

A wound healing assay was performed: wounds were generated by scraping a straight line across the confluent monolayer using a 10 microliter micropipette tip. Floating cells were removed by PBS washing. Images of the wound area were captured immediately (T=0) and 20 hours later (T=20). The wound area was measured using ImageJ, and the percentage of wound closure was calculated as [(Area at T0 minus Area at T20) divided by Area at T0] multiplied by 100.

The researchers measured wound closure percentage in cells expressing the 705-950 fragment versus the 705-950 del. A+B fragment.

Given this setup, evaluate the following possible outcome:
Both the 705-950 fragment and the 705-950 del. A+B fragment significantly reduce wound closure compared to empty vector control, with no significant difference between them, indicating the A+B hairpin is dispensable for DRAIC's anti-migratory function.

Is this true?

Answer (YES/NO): NO